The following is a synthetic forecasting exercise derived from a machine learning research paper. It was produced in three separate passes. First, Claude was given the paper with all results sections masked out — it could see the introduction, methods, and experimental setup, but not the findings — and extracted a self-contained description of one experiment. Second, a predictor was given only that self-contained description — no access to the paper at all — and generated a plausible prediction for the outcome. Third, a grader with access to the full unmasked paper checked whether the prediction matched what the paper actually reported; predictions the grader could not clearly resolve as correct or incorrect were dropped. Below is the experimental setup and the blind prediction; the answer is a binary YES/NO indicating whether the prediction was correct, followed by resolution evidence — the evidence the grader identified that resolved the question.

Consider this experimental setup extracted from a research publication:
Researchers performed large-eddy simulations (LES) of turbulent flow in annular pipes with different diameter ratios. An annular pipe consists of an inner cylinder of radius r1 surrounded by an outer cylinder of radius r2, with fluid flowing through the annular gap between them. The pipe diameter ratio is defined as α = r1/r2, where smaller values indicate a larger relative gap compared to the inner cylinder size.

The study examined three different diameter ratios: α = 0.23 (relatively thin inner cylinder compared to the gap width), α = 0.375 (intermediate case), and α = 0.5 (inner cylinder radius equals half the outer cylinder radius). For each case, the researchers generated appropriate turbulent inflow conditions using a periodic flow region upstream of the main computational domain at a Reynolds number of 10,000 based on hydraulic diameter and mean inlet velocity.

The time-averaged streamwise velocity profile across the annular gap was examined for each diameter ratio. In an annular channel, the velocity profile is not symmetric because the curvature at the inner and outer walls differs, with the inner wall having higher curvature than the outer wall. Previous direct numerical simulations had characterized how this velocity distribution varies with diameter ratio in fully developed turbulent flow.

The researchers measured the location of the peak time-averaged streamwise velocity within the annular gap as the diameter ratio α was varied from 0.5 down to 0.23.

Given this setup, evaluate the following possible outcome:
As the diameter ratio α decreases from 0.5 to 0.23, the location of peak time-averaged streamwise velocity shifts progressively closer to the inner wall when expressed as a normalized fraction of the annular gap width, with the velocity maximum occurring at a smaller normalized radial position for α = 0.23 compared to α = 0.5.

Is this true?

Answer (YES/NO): YES